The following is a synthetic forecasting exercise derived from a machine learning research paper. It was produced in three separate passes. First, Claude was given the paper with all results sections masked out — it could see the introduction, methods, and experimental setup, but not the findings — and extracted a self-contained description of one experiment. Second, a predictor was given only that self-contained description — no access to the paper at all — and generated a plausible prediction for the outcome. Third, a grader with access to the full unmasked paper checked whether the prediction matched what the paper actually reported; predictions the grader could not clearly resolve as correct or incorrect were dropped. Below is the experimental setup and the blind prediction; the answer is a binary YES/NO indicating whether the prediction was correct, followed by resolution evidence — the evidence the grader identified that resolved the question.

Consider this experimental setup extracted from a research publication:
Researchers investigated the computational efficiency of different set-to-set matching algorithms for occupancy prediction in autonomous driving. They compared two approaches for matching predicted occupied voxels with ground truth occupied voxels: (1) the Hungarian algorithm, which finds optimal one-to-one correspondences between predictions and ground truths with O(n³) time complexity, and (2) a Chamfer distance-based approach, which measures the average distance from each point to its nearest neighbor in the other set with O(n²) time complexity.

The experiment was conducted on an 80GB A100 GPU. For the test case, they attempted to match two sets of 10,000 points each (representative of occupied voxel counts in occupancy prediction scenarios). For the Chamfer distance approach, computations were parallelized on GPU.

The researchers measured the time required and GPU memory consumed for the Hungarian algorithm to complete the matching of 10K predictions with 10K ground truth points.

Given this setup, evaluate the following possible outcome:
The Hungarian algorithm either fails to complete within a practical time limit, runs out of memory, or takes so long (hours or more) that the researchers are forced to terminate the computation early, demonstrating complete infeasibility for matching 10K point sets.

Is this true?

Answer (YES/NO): NO